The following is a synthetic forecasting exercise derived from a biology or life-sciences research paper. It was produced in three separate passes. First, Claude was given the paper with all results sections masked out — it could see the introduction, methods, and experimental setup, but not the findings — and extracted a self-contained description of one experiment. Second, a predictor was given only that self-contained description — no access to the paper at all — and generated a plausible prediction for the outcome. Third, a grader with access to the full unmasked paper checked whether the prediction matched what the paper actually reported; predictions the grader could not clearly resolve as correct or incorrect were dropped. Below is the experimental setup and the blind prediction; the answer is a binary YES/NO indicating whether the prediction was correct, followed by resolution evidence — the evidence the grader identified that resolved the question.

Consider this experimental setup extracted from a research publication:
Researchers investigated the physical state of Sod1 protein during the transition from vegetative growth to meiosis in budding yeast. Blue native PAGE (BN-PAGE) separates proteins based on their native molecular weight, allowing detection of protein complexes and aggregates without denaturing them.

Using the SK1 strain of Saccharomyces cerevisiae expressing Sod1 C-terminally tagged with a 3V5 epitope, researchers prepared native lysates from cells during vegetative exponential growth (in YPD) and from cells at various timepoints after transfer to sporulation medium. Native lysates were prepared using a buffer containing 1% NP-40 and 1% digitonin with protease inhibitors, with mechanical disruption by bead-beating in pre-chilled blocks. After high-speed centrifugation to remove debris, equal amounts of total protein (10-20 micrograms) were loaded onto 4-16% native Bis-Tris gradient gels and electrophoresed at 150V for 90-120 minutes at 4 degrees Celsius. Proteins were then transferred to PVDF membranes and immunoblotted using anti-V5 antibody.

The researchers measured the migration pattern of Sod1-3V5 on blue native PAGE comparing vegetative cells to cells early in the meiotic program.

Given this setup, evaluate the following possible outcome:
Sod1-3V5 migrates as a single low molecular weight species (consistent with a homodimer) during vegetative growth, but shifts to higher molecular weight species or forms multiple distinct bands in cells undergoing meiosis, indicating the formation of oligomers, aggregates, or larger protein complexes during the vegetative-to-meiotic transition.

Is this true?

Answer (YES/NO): NO